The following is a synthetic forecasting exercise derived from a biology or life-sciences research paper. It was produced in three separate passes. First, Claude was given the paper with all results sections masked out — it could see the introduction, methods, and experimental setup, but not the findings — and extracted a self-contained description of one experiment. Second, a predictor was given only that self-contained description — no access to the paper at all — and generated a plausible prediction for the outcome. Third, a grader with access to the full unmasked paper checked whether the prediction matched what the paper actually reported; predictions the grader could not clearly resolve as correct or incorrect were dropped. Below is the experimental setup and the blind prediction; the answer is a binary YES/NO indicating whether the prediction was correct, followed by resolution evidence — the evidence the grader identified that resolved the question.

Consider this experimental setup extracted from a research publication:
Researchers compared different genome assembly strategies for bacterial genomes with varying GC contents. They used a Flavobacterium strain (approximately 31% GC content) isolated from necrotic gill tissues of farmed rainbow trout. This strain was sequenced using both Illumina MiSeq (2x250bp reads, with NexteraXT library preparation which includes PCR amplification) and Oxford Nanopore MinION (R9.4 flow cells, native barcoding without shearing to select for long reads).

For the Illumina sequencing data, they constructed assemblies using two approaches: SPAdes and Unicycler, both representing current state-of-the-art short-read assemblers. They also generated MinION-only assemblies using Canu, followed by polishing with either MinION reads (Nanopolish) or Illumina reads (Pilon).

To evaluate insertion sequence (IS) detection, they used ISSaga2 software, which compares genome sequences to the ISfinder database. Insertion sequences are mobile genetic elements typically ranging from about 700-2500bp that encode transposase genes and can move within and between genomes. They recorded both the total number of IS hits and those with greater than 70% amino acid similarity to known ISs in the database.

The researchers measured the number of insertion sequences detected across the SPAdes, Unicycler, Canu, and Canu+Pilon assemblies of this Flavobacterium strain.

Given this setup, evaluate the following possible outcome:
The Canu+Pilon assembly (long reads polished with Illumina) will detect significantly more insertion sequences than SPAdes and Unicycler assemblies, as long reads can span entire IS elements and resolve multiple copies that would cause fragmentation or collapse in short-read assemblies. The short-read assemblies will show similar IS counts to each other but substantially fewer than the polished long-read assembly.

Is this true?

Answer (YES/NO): YES